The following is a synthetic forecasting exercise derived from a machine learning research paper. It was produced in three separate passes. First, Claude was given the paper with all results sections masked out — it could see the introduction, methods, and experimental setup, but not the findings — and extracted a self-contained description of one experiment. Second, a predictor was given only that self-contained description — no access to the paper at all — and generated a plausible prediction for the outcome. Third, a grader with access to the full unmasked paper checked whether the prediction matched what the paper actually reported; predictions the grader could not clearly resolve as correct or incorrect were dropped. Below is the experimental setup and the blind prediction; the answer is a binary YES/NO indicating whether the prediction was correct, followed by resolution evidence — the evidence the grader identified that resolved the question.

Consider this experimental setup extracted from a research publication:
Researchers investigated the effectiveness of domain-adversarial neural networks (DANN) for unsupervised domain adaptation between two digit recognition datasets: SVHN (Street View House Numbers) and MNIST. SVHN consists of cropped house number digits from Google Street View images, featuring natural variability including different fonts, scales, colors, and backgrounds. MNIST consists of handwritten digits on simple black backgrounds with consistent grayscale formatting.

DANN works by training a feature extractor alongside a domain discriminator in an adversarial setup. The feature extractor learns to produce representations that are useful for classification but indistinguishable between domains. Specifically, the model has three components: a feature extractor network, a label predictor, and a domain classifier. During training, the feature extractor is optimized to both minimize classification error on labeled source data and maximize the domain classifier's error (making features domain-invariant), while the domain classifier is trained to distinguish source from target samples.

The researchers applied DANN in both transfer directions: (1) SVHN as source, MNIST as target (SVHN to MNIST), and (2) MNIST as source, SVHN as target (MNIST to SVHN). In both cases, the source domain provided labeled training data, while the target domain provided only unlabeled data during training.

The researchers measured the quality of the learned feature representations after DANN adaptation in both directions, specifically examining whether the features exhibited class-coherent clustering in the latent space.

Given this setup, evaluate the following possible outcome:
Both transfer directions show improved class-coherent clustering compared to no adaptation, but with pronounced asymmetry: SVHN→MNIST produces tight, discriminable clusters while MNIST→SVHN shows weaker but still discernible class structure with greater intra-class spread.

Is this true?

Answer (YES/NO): NO